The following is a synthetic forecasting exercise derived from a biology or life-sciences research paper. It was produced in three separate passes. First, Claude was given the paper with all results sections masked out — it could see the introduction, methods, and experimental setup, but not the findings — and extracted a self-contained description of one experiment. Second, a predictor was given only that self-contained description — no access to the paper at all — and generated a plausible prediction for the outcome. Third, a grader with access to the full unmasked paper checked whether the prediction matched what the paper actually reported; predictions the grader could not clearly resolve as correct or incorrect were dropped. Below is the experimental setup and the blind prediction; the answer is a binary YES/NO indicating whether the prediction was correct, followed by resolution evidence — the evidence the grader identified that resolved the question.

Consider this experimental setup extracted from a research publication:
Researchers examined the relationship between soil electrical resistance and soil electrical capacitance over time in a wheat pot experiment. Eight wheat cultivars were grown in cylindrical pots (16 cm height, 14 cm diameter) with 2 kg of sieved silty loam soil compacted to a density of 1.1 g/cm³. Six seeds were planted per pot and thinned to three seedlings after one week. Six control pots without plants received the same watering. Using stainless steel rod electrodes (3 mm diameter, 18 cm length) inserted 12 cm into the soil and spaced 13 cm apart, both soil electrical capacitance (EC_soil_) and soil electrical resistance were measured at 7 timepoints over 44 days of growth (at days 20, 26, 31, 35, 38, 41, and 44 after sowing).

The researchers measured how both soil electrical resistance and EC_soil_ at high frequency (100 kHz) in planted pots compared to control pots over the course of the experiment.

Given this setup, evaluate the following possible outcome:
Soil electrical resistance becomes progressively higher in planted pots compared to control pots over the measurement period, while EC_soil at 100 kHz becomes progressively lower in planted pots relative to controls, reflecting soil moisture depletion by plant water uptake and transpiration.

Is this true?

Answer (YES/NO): NO